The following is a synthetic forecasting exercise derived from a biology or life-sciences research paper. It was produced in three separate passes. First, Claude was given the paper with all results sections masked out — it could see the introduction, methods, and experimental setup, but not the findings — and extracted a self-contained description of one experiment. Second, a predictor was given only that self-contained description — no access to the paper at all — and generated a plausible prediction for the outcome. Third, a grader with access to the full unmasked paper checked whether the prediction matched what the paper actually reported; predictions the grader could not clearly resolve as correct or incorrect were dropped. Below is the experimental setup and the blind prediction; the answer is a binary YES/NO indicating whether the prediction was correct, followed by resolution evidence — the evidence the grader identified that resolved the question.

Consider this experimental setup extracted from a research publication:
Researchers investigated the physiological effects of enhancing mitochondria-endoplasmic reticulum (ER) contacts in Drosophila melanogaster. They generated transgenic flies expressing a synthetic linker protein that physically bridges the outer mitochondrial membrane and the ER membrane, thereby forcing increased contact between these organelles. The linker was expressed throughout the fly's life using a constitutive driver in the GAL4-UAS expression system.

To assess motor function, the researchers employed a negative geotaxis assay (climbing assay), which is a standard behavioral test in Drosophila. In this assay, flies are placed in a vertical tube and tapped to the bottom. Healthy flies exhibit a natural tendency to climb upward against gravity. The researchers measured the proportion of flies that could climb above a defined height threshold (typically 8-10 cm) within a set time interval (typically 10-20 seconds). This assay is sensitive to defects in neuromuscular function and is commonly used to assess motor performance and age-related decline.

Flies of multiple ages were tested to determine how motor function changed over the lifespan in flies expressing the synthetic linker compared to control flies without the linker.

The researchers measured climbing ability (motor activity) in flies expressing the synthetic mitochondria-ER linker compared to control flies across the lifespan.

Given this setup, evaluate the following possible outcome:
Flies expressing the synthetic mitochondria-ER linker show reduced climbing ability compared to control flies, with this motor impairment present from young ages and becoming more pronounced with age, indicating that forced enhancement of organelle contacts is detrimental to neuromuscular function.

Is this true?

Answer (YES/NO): NO